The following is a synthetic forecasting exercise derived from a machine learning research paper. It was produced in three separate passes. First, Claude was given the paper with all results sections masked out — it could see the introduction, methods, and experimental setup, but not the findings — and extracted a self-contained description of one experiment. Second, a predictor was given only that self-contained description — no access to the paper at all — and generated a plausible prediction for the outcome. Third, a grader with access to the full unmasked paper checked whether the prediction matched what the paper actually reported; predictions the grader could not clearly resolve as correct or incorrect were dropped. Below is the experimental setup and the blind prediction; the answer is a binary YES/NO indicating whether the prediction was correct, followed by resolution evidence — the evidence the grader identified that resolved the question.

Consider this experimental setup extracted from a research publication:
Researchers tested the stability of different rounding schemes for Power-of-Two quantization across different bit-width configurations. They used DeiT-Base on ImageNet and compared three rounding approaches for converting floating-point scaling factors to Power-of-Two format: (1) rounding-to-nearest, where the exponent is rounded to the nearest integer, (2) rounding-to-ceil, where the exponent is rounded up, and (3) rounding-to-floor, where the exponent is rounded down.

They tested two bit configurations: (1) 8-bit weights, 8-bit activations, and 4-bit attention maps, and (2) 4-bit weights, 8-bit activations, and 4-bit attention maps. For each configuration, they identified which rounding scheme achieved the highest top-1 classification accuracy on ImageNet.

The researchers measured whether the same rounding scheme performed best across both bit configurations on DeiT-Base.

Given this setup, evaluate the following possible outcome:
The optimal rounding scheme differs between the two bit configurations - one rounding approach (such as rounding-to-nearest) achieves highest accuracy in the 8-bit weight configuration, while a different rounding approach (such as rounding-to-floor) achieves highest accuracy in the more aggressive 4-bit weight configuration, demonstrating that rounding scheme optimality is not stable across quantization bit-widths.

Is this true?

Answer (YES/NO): YES